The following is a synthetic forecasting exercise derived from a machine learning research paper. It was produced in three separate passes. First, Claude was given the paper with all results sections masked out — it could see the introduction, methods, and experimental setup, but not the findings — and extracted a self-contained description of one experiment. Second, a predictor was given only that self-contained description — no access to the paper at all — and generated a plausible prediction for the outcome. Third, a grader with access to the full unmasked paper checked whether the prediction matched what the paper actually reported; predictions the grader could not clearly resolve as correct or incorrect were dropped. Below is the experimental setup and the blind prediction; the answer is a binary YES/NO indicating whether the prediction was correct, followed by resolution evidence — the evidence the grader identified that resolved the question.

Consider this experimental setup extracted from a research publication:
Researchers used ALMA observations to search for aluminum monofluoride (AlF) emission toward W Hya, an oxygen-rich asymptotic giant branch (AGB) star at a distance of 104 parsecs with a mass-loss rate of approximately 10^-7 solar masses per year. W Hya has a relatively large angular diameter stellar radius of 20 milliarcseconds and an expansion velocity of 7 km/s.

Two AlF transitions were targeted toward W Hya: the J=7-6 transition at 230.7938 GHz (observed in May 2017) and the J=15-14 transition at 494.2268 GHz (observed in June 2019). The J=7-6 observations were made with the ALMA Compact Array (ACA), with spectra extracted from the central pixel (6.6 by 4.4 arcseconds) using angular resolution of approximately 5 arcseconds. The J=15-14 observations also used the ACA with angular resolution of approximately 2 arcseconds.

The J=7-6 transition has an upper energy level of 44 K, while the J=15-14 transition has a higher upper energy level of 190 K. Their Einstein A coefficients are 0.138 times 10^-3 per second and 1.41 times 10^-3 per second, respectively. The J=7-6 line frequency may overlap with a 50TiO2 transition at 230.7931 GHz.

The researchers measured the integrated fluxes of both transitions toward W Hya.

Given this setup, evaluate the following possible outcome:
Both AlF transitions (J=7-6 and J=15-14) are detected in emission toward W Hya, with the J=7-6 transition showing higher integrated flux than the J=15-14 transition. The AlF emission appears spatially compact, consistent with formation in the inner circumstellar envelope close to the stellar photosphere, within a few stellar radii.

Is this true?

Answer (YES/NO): NO